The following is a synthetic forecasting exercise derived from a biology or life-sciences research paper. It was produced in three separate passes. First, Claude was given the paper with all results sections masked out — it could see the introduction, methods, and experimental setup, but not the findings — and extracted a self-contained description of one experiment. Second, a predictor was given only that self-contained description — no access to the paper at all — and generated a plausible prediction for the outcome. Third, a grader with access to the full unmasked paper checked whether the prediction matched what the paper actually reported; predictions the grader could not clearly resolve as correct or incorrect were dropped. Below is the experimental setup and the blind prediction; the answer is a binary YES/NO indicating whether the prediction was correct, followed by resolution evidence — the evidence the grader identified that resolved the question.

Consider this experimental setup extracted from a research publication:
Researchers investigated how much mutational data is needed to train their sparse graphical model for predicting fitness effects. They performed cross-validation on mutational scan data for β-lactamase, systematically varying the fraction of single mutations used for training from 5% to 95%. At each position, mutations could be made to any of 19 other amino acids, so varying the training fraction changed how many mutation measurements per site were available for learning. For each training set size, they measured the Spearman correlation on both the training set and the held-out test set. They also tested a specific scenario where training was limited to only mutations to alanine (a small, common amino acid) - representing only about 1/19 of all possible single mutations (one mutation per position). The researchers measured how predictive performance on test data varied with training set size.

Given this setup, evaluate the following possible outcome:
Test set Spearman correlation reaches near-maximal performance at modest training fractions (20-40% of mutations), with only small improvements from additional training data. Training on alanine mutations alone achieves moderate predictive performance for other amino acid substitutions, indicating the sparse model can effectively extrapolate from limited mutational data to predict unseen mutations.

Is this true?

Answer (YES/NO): NO